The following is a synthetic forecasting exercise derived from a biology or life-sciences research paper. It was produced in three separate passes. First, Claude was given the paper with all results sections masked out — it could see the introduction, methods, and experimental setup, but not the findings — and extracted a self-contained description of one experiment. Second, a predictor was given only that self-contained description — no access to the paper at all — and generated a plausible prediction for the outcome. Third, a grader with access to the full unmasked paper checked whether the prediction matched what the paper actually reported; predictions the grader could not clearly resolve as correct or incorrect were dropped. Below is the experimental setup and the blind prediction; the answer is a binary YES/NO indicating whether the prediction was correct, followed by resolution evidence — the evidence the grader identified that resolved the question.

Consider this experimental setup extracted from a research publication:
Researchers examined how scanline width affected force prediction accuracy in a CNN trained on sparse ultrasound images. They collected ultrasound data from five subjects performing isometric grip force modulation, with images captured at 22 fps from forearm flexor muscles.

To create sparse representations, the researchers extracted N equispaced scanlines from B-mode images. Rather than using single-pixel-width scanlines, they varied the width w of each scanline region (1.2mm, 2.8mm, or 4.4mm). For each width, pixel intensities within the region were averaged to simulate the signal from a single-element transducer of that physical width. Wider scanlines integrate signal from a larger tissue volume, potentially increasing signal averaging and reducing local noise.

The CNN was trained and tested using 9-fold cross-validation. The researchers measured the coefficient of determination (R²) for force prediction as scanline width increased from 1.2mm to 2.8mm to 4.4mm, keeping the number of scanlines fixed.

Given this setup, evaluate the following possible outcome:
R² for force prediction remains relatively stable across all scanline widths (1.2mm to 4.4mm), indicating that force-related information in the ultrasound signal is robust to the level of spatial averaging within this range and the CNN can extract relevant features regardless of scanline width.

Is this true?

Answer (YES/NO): NO